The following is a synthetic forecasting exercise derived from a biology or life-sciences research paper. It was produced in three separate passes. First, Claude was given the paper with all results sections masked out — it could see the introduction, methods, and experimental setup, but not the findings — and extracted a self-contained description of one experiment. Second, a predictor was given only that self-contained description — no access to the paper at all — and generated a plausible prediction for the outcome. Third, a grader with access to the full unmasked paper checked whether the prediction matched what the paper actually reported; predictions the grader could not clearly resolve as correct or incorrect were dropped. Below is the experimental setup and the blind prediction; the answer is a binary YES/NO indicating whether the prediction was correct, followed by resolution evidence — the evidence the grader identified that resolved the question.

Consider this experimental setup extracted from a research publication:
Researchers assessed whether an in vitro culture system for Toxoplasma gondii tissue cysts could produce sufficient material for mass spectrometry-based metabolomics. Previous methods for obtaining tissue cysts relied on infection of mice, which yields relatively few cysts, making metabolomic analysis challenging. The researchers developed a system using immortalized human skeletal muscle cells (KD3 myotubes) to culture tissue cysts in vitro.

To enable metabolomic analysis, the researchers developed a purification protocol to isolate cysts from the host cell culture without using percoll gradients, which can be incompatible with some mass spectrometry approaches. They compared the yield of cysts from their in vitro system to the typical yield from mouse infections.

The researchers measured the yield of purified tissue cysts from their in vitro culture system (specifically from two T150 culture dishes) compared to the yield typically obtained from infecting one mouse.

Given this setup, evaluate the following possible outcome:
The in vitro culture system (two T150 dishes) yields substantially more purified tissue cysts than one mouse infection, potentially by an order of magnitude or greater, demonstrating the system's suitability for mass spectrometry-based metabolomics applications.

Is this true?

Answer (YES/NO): YES